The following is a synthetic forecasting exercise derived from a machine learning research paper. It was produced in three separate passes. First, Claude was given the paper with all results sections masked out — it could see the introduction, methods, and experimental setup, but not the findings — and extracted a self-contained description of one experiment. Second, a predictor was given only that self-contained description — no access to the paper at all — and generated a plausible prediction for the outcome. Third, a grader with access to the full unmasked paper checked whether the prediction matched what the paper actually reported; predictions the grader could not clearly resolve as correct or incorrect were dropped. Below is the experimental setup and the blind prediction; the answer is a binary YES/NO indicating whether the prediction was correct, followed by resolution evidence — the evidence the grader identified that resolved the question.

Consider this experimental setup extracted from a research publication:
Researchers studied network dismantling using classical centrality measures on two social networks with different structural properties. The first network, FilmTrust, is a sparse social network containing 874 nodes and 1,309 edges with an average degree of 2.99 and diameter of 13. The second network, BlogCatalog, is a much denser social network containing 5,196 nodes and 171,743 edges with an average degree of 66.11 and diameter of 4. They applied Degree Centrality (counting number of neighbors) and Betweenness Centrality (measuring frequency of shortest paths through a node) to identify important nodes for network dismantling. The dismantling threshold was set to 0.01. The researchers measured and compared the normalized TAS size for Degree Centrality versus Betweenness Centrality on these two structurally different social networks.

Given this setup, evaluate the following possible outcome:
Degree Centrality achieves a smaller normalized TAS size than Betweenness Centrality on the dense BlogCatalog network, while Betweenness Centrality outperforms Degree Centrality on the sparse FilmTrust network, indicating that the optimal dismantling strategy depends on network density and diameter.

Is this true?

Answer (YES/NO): NO